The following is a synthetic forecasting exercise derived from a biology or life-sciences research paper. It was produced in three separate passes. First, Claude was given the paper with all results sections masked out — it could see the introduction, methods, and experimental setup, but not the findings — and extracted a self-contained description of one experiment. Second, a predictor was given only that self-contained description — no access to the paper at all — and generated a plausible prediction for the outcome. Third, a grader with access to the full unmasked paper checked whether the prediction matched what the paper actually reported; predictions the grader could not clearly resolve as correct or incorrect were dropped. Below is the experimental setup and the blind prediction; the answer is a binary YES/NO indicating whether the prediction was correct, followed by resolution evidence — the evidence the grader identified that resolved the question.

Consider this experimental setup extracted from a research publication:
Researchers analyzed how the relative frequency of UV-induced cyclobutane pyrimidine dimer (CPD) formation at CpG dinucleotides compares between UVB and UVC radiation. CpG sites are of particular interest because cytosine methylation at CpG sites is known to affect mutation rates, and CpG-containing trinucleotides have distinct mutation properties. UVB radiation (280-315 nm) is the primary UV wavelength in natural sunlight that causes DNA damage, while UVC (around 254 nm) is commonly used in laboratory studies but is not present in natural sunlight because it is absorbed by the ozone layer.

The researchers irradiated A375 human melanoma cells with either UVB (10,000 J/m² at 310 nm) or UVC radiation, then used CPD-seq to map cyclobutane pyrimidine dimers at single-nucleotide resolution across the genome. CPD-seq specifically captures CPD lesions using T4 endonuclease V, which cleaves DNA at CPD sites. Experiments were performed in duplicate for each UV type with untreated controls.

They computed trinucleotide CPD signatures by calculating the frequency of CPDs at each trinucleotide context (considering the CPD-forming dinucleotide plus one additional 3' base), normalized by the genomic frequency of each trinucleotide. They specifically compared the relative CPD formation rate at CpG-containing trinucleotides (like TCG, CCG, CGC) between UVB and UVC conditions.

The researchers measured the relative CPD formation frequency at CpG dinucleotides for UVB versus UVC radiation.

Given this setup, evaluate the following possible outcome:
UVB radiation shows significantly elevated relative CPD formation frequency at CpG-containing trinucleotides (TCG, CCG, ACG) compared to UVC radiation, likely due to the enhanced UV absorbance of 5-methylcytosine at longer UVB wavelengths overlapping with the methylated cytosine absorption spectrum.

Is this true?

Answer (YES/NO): NO